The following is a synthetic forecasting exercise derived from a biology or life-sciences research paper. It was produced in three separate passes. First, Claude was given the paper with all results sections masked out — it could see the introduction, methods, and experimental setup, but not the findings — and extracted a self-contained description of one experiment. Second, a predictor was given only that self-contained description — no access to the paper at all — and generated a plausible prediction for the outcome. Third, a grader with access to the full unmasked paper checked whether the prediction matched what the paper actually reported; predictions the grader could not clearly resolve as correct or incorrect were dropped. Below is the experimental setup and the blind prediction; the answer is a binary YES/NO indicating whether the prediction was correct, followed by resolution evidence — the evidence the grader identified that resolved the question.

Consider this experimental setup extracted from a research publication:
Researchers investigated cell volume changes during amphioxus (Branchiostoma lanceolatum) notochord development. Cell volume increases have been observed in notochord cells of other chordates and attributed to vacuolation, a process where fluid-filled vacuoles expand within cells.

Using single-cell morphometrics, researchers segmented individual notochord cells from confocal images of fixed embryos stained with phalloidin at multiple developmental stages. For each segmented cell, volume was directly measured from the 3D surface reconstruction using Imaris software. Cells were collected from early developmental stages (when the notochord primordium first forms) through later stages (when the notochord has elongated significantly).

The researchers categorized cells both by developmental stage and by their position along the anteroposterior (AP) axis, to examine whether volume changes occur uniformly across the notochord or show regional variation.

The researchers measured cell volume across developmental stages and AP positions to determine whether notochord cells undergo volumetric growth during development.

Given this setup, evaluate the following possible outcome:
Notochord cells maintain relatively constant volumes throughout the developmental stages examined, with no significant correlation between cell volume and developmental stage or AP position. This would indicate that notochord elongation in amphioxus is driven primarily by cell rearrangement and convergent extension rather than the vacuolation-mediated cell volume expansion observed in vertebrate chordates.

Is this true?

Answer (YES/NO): NO